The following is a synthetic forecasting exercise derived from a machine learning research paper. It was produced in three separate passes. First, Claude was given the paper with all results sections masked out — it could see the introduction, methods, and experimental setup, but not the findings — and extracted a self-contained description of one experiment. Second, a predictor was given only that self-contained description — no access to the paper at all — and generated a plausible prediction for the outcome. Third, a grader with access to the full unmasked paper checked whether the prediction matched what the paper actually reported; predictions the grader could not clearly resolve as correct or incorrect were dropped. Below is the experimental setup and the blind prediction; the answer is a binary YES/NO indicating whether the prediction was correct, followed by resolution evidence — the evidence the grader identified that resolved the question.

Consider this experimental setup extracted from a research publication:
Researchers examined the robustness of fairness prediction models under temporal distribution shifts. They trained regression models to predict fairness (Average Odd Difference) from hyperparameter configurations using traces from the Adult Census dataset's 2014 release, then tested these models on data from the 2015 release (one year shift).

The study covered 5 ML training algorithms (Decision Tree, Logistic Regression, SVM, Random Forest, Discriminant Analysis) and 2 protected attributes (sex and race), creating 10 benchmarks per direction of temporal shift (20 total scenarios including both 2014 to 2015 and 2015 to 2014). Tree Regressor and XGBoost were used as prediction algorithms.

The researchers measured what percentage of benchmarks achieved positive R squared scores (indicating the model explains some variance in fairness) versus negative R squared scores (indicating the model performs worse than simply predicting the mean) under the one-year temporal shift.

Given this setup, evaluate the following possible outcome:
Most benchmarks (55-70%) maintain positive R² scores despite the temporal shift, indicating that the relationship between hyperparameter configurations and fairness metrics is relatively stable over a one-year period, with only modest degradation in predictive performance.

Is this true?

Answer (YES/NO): YES